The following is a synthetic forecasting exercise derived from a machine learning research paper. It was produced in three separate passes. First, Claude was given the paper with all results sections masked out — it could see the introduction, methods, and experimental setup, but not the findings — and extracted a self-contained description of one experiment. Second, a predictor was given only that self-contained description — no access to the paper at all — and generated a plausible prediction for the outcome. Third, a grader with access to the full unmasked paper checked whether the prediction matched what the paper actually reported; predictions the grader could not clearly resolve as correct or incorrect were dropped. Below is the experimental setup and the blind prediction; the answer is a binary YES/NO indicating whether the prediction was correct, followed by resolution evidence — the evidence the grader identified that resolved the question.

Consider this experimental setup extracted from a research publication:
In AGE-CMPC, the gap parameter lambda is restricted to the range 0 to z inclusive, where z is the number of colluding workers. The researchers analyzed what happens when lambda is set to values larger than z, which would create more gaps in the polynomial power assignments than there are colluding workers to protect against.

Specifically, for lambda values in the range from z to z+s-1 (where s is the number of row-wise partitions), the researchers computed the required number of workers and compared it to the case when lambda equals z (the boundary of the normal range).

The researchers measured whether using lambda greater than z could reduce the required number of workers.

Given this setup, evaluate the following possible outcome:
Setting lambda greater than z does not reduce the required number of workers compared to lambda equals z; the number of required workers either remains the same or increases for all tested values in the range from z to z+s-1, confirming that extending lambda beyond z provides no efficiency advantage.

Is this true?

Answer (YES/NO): YES